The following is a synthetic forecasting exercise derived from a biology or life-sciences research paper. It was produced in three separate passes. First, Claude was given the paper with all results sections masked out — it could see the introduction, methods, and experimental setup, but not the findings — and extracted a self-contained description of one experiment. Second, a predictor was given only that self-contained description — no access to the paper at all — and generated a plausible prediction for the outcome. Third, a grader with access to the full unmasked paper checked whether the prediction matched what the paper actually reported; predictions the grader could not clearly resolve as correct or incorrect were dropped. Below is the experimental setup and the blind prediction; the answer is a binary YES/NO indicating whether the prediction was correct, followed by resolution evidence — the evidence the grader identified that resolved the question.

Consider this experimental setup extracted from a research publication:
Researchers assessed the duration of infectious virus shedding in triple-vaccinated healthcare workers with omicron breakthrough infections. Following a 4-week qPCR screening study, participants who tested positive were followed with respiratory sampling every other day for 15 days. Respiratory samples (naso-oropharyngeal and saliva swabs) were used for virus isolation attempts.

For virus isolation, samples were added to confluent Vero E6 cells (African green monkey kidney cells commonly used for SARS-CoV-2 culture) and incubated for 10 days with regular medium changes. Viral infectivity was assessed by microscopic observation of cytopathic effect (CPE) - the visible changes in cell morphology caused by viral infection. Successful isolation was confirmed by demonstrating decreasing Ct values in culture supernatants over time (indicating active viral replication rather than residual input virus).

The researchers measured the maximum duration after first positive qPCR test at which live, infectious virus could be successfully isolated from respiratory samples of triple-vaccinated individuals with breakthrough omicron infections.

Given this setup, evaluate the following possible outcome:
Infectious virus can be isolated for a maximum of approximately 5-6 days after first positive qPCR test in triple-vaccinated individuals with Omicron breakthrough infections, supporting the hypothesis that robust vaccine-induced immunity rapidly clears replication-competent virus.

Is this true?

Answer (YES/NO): NO